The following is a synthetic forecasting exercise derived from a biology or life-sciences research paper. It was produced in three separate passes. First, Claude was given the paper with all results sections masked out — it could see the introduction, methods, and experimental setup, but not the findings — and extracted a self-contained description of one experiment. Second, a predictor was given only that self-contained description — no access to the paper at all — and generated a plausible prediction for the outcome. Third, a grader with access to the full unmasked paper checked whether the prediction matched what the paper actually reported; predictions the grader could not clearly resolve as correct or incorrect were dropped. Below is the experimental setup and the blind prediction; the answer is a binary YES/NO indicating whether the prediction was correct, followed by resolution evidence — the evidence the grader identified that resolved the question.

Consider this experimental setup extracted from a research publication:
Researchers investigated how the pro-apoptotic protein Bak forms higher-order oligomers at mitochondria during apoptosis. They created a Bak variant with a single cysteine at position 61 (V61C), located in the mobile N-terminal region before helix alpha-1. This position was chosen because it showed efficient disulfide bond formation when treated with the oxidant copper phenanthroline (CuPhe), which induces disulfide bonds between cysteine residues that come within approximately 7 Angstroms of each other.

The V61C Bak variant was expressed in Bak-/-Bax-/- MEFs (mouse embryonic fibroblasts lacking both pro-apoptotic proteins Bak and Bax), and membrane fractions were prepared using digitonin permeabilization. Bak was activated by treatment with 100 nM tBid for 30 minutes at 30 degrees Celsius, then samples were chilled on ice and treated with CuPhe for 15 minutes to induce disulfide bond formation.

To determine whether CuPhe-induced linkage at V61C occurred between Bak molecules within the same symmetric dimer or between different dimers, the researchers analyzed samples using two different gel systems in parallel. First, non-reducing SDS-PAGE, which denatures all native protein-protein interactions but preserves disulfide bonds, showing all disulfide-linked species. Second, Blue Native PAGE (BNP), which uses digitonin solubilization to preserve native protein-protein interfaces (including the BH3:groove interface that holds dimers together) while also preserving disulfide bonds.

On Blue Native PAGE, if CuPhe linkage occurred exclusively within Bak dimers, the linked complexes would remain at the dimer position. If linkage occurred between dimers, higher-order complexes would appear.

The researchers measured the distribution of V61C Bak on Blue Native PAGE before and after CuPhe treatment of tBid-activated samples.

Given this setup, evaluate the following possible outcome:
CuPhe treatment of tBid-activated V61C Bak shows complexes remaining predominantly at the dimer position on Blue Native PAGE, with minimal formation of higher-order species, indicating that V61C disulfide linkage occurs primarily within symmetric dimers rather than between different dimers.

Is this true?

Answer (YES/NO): NO